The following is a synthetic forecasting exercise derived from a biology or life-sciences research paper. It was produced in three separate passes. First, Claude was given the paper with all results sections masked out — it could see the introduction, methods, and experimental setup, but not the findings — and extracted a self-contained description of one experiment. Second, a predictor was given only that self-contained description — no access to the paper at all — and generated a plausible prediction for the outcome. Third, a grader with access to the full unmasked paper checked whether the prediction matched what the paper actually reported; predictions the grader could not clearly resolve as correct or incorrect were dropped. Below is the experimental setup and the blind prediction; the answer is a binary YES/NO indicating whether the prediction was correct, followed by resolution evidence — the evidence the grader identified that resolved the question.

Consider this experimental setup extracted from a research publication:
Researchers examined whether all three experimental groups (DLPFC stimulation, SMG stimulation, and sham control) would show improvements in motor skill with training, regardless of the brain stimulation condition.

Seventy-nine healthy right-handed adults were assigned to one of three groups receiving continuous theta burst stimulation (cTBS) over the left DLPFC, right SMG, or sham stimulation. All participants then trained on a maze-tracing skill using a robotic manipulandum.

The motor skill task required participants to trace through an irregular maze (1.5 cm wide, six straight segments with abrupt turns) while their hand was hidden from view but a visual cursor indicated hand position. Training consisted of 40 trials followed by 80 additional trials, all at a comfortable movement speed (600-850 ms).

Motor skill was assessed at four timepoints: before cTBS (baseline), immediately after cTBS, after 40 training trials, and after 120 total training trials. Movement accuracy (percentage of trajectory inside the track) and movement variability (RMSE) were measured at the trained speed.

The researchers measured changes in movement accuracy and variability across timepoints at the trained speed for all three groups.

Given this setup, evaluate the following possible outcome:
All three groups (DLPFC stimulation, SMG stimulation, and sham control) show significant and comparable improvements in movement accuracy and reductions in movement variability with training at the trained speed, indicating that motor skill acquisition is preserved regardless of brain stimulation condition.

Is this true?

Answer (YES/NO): YES